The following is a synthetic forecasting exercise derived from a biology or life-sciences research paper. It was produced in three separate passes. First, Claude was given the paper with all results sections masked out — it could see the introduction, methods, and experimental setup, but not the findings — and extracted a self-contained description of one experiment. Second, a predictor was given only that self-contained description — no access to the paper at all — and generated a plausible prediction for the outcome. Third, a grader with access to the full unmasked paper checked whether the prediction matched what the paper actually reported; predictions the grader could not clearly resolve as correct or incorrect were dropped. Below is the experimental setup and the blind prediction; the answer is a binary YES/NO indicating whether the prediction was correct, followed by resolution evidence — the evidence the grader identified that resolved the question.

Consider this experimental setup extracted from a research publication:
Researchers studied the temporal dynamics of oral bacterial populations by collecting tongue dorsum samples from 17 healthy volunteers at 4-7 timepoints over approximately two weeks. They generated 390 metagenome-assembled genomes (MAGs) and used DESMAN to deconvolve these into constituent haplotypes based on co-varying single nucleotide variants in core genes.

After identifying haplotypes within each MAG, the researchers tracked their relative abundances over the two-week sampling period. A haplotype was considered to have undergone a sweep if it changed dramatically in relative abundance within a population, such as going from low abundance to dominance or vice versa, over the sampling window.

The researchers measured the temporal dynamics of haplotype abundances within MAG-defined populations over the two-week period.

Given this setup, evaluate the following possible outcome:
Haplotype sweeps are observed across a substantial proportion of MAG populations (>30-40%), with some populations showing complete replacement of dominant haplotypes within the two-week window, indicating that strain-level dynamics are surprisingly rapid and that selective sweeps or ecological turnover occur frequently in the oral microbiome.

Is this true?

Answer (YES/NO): NO